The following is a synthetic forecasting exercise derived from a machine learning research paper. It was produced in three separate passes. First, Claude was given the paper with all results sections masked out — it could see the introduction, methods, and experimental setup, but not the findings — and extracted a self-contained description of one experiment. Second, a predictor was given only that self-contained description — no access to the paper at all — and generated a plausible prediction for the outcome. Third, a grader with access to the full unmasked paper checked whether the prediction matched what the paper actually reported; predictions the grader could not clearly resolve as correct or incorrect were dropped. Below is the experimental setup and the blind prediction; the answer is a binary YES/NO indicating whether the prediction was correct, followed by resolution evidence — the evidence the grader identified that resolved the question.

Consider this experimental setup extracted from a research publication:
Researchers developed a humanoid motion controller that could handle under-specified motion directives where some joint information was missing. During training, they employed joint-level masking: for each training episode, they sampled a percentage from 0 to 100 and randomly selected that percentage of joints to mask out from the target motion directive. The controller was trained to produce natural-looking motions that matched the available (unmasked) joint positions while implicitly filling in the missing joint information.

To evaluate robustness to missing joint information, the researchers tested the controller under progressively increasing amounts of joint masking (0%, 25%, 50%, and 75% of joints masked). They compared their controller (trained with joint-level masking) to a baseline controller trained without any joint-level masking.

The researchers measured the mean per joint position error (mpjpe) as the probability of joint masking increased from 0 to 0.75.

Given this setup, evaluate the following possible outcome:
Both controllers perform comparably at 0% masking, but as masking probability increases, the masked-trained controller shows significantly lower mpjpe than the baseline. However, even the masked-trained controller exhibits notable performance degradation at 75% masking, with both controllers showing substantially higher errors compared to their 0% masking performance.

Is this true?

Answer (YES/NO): NO